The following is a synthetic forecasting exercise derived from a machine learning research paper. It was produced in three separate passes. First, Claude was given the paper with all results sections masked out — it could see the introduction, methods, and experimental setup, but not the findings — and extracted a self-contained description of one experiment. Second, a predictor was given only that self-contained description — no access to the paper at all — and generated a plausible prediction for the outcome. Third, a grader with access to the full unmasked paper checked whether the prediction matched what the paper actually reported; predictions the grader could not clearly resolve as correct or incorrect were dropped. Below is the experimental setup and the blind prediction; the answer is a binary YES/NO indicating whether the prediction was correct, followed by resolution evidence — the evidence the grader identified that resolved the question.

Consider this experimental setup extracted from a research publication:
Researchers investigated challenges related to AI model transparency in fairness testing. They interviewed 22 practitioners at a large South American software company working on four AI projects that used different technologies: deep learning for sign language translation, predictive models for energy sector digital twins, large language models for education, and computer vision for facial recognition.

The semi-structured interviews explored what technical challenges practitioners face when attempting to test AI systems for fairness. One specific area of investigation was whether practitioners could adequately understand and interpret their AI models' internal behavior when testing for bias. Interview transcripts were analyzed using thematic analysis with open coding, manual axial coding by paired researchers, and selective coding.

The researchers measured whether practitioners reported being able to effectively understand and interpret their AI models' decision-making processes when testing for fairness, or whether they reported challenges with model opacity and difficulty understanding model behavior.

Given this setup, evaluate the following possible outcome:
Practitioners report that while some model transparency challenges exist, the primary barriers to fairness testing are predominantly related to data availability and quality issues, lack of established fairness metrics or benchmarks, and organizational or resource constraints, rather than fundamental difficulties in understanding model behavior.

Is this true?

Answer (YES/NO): YES